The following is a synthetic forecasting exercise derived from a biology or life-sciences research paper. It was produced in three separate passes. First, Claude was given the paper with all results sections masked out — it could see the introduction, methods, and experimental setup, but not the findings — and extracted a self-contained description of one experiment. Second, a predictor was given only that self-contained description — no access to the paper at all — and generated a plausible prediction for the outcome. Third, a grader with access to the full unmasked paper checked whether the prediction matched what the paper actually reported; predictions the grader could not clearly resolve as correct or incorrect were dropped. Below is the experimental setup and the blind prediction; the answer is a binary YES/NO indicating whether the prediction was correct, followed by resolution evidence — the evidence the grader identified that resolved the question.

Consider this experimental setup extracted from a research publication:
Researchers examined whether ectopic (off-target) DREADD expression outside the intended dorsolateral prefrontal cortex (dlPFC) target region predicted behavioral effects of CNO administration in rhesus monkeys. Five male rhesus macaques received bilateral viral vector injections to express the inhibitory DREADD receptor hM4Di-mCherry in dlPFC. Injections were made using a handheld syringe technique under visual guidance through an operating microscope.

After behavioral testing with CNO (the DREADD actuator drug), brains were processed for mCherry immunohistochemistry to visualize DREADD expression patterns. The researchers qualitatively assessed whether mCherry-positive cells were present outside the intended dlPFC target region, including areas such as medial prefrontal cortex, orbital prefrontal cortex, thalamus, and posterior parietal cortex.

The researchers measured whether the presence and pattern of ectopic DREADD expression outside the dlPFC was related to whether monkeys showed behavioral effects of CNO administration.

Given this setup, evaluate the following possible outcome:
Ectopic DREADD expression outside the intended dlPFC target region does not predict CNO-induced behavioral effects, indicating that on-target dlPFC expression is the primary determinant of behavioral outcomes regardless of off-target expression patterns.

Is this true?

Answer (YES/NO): YES